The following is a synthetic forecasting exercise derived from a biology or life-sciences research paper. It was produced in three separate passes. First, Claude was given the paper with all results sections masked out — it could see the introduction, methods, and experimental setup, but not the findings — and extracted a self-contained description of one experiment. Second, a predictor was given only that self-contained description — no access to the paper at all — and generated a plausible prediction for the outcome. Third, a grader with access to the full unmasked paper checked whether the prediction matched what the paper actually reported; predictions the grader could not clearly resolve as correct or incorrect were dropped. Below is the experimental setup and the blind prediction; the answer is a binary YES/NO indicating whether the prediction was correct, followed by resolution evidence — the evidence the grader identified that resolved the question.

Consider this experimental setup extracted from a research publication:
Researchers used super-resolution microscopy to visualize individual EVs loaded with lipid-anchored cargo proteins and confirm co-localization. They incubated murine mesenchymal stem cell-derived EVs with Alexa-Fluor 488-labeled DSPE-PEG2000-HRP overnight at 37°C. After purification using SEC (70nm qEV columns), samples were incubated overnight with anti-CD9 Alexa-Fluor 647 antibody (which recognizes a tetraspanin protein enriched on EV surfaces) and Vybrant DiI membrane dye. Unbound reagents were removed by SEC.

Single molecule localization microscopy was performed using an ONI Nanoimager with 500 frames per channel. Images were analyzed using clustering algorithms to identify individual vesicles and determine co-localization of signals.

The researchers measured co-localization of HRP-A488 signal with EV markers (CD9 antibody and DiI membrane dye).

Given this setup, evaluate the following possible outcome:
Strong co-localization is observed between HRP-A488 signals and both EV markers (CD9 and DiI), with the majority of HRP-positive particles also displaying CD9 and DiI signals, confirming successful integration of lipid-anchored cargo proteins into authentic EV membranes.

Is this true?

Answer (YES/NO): NO